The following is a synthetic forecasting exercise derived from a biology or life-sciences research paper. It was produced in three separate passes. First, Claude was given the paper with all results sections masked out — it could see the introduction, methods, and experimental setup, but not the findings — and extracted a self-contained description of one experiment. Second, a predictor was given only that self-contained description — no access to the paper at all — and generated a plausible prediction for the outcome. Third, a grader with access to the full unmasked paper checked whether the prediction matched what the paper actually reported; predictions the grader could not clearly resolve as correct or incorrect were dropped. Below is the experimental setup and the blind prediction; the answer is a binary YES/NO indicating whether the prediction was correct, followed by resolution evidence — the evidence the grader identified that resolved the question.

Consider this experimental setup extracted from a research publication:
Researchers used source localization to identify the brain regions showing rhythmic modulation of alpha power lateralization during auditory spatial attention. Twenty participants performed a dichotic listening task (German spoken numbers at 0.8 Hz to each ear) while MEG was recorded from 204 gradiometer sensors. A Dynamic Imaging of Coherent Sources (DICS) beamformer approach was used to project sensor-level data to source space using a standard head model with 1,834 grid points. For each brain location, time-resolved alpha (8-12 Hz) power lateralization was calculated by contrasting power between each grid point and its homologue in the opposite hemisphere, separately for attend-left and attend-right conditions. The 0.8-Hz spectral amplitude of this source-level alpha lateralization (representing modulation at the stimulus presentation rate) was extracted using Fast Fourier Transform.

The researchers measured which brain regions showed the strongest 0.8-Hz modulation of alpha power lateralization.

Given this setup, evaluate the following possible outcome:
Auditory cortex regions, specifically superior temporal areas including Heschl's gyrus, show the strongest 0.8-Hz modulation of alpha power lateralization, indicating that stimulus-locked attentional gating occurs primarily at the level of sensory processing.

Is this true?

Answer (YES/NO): NO